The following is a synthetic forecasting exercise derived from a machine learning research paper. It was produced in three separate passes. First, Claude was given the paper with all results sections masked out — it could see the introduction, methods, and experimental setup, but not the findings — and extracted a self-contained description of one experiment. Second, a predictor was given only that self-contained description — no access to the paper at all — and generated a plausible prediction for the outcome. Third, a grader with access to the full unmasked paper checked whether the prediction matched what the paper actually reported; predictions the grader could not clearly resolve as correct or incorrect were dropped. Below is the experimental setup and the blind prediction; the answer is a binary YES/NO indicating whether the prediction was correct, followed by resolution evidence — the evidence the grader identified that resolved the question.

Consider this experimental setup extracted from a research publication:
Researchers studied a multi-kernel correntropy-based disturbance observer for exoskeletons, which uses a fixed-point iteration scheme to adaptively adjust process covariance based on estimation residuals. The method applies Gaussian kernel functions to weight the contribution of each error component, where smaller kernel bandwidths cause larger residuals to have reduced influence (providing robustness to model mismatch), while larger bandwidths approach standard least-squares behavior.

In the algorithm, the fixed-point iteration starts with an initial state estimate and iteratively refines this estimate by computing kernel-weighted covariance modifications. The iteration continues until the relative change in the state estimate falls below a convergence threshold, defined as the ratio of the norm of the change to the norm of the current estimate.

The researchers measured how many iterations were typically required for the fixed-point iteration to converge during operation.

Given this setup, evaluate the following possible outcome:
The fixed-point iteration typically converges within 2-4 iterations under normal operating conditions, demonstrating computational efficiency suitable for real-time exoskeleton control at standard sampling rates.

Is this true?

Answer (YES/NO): NO